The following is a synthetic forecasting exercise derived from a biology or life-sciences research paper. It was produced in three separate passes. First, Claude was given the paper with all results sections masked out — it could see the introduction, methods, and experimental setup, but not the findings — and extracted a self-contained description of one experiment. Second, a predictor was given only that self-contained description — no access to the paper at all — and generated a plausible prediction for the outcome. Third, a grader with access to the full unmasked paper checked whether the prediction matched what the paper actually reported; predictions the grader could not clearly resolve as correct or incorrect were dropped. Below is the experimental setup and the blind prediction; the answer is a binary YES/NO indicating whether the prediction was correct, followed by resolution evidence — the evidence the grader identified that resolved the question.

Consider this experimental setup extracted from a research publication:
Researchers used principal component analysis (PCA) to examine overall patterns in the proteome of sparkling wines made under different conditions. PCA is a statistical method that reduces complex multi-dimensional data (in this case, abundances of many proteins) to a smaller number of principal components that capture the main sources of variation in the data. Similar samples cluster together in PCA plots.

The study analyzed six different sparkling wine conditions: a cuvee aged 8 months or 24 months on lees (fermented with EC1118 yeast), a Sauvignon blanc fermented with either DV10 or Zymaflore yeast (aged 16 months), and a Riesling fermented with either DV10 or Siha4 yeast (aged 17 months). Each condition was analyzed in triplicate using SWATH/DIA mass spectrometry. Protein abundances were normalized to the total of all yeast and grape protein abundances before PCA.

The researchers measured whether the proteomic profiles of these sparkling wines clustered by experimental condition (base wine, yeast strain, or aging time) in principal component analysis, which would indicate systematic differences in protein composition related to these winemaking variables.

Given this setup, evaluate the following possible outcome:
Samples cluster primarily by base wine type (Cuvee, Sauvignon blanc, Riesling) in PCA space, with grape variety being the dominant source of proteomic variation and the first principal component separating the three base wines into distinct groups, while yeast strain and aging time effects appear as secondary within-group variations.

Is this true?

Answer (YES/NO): NO